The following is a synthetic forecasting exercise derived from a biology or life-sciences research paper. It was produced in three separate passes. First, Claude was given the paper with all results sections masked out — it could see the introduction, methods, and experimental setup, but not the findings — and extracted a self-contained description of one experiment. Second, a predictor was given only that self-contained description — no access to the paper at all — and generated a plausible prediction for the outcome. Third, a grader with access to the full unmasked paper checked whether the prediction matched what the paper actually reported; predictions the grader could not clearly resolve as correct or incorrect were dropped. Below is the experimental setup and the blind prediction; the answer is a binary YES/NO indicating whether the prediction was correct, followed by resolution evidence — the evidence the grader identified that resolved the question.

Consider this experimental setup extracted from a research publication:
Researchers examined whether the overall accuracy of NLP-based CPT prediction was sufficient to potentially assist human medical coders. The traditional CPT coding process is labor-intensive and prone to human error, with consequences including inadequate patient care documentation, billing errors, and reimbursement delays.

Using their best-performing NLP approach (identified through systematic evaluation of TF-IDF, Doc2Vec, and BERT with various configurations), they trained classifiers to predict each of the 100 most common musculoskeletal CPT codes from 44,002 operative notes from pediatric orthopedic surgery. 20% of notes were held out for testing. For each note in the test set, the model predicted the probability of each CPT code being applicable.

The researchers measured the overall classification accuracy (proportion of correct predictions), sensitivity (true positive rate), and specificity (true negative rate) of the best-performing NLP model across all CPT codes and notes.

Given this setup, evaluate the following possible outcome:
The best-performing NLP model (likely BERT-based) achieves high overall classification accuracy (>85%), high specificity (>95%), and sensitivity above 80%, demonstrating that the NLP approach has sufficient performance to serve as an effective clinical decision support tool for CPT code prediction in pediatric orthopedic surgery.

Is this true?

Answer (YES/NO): NO